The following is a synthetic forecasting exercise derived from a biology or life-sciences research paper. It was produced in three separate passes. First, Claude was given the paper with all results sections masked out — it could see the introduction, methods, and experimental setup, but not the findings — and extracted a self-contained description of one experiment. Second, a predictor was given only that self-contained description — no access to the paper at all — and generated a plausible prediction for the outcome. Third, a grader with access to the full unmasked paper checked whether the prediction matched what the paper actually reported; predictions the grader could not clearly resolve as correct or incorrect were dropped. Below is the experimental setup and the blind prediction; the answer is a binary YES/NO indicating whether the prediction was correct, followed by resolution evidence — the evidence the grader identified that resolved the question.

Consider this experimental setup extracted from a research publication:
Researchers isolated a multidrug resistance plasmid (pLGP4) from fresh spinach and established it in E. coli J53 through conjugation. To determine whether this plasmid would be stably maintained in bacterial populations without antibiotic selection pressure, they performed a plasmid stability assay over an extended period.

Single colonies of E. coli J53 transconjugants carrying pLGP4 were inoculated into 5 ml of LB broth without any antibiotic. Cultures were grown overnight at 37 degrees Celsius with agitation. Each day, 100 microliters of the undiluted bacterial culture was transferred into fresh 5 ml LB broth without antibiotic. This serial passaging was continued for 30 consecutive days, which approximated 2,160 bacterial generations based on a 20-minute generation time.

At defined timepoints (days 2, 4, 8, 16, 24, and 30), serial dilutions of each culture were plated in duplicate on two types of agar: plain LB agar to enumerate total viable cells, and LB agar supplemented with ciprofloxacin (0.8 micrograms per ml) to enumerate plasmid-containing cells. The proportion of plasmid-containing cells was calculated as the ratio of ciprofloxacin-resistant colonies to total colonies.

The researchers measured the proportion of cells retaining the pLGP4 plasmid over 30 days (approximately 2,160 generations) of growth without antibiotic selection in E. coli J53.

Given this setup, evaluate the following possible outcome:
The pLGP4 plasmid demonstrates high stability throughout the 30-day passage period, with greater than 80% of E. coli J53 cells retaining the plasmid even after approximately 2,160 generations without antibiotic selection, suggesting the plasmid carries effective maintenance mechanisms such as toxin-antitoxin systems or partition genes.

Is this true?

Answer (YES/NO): YES